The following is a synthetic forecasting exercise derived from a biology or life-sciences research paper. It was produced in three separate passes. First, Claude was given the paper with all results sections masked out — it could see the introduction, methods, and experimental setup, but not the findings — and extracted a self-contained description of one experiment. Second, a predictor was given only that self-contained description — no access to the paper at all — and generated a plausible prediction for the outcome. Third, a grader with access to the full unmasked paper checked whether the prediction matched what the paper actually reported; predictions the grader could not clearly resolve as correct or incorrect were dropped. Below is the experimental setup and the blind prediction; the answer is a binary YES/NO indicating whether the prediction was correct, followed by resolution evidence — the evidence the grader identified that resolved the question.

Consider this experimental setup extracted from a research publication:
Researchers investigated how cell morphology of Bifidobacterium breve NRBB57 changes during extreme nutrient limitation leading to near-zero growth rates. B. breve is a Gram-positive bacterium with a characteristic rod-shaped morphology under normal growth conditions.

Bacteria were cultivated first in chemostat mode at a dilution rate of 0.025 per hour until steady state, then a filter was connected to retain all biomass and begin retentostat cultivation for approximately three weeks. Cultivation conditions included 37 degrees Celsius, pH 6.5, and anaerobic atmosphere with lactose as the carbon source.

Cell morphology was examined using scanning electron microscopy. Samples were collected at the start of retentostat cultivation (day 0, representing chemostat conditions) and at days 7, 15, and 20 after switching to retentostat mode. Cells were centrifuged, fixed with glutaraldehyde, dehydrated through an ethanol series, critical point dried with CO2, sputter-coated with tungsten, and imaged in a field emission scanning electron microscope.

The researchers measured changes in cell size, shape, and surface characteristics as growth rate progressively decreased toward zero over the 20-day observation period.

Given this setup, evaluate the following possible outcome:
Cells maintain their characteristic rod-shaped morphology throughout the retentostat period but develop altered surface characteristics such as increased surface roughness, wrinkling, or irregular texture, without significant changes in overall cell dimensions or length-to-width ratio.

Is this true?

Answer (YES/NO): NO